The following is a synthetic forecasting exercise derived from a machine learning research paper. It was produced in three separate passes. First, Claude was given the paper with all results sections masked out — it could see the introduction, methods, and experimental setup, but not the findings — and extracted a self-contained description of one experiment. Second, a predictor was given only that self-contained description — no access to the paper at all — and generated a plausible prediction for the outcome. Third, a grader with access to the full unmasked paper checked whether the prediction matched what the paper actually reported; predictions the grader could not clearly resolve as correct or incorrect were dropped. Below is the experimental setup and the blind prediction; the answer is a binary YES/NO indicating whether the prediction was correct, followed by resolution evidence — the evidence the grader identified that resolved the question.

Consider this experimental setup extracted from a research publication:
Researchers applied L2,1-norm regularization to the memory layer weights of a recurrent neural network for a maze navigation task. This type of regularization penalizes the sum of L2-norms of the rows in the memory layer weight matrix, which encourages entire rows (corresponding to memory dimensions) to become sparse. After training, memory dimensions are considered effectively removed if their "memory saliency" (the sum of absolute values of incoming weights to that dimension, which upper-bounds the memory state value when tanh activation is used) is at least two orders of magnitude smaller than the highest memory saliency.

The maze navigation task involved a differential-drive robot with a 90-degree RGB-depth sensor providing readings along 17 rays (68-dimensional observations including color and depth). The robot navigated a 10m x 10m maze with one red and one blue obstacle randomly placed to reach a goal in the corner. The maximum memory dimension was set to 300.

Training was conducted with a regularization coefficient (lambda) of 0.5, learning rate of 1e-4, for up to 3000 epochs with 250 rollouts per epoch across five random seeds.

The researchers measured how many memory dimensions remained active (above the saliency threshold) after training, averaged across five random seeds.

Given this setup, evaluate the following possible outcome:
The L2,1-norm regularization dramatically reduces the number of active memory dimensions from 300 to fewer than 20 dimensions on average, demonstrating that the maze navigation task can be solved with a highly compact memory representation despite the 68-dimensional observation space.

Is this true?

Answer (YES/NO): YES